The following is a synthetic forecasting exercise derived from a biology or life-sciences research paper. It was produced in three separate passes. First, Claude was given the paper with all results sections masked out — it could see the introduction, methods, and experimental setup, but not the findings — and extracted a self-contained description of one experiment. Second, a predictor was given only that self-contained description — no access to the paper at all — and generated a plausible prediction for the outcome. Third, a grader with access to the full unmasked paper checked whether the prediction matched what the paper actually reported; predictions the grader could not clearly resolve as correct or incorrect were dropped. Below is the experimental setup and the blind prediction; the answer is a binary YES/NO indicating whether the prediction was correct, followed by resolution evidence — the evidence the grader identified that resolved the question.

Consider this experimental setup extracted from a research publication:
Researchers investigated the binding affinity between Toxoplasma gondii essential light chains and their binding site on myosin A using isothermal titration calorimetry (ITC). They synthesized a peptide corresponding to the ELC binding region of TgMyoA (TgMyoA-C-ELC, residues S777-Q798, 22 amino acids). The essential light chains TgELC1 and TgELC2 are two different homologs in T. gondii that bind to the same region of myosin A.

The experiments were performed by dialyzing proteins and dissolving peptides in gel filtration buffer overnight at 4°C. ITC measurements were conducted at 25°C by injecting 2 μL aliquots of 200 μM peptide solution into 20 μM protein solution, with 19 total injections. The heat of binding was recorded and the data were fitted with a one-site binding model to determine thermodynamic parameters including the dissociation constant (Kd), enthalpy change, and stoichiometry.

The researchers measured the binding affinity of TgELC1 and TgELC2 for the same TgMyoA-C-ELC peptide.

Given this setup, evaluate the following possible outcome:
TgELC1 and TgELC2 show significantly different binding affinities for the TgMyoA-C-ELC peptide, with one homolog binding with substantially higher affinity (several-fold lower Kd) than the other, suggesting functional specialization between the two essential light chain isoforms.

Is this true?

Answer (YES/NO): YES